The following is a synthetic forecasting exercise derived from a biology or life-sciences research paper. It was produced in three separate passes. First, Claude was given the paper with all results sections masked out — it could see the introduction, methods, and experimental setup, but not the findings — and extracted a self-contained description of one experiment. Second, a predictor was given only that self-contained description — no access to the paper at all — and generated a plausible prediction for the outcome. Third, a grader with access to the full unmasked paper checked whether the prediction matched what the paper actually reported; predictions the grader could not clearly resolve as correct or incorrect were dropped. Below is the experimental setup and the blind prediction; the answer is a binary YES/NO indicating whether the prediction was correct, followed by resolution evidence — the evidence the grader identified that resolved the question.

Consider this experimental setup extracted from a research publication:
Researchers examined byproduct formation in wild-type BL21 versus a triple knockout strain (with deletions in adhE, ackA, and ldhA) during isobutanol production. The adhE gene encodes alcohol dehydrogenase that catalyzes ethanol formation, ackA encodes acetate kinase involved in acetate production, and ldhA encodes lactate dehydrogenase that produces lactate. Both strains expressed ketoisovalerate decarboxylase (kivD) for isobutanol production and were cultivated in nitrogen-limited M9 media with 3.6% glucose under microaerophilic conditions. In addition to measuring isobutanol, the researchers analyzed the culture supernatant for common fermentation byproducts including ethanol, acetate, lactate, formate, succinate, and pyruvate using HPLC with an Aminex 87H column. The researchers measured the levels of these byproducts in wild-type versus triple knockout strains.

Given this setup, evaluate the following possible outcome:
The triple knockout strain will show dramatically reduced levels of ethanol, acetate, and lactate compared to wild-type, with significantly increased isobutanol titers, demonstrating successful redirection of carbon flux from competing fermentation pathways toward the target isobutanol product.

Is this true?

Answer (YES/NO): YES